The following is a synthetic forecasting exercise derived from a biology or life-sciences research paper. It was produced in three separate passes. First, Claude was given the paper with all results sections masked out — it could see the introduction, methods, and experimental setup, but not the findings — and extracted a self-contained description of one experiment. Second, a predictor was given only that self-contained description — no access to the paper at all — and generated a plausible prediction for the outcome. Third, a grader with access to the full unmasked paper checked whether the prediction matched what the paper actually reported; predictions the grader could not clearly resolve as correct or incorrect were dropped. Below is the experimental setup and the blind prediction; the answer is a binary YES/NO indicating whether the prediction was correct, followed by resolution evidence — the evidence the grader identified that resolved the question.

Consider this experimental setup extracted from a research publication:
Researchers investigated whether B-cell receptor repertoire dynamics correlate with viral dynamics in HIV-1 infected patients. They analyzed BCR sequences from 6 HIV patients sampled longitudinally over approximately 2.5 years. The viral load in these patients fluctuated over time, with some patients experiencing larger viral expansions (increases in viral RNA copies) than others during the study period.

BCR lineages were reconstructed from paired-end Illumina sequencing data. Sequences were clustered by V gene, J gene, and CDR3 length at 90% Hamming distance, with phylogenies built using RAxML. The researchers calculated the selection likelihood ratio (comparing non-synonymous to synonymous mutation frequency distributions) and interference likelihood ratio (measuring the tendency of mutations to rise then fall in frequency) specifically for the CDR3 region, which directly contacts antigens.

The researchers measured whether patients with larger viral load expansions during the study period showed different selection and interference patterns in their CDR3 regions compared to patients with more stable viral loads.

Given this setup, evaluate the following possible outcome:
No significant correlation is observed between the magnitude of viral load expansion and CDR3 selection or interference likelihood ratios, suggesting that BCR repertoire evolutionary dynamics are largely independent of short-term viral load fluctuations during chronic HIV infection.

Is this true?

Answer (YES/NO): NO